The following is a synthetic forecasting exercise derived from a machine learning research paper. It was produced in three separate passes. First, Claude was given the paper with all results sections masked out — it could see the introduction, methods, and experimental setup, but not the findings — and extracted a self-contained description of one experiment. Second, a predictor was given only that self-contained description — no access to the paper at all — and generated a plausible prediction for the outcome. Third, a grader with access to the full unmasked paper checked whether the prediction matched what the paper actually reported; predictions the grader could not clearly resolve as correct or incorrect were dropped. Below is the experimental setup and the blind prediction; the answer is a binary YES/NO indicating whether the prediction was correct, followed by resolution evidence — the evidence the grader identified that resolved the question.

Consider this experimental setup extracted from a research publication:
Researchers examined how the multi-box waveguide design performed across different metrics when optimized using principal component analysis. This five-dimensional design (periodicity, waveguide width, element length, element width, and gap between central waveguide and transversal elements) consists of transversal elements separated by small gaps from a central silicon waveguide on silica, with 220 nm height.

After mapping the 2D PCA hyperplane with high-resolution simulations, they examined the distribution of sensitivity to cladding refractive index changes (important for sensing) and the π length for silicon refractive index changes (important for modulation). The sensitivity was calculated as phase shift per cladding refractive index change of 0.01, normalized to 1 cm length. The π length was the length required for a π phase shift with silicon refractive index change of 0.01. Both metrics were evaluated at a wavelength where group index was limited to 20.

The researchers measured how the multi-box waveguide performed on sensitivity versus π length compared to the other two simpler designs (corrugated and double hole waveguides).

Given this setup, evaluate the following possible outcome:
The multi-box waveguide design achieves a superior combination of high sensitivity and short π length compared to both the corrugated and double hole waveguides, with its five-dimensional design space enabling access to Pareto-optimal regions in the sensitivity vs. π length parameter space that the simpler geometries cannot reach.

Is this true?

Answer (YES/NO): NO